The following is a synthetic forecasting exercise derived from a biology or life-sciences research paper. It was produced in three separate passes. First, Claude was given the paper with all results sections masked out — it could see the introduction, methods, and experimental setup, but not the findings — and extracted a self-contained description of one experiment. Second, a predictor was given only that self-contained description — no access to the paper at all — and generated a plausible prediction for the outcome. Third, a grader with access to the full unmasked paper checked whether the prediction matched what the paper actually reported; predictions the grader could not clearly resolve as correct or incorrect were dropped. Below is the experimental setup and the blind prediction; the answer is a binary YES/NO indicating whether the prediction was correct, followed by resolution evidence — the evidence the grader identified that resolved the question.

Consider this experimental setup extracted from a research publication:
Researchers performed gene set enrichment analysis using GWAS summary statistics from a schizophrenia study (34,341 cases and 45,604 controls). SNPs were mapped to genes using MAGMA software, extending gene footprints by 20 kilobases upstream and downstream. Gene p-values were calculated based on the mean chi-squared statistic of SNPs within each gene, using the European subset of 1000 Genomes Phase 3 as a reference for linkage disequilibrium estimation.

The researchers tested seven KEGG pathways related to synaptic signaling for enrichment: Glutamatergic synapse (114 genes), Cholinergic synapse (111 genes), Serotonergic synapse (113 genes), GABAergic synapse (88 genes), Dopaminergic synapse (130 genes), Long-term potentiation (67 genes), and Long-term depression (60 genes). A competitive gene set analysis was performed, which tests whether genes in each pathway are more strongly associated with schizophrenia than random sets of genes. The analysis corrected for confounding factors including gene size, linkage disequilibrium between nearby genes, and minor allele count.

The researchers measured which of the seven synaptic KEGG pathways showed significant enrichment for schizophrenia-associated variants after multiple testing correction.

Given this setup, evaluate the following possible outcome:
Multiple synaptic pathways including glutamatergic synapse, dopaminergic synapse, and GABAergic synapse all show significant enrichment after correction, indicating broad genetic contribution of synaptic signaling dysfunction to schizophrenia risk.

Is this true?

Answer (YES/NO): NO